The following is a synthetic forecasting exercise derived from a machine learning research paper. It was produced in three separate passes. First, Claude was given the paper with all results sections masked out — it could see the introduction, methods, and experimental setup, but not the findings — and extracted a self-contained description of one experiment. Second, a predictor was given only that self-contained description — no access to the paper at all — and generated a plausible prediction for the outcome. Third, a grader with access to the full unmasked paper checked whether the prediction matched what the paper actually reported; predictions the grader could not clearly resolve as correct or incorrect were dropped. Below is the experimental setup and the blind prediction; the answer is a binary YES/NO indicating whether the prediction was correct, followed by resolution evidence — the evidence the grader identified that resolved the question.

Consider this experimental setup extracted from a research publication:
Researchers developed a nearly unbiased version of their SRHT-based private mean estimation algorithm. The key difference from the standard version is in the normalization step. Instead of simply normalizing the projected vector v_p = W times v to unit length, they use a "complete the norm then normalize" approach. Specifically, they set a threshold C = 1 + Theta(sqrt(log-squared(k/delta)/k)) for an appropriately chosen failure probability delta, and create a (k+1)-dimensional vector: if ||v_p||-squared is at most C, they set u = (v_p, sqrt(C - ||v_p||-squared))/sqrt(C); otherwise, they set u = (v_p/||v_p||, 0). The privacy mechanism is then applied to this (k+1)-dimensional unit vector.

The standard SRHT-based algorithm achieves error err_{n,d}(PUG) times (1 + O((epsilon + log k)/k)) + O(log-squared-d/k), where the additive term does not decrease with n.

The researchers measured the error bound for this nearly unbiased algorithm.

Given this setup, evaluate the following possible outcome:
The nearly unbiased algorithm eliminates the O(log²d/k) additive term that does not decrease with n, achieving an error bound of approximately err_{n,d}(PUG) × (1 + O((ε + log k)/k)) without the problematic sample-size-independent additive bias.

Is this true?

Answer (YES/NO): NO